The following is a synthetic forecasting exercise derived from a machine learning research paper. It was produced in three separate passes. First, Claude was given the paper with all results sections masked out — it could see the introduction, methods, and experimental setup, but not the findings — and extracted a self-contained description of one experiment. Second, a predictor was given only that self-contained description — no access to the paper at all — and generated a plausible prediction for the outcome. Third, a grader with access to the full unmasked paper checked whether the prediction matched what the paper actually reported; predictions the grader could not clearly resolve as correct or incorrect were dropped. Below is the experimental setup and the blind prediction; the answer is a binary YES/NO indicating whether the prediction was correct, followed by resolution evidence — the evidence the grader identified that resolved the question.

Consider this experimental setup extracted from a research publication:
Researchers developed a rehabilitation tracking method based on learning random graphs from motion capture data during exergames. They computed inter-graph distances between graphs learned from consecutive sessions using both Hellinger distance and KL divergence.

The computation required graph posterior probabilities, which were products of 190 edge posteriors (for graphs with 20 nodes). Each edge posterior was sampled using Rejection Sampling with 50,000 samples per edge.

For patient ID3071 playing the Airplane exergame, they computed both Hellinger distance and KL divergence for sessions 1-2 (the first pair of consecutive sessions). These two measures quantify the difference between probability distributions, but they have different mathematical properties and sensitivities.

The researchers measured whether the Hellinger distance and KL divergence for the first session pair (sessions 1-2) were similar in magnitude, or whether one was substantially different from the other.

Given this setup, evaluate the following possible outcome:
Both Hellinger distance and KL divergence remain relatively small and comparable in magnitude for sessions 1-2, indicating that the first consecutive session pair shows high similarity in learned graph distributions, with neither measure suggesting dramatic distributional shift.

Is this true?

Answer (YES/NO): NO